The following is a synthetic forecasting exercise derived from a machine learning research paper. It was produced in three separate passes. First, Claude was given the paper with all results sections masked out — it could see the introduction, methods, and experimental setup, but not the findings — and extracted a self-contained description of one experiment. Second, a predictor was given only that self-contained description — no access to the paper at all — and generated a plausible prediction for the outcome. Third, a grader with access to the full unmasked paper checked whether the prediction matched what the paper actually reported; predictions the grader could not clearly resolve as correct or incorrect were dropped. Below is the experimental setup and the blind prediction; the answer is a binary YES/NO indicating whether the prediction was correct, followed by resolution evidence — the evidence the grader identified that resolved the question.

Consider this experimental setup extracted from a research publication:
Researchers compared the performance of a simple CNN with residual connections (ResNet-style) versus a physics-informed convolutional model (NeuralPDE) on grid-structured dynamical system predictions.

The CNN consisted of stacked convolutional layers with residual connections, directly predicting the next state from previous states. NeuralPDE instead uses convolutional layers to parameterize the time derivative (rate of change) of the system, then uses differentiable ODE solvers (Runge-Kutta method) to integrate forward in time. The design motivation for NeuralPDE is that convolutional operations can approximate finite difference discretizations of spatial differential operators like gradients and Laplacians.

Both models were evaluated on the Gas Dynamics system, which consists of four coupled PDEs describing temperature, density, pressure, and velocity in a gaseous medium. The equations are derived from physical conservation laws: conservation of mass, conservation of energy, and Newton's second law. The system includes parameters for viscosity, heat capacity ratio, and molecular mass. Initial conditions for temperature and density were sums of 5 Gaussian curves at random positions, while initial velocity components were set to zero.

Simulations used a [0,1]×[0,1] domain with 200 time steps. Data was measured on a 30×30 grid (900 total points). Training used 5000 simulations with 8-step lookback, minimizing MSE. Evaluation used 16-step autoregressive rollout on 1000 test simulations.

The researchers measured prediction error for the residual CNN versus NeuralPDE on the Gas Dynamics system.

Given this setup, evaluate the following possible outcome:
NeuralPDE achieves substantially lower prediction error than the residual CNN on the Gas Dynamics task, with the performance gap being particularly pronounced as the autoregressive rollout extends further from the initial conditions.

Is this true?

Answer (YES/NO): NO